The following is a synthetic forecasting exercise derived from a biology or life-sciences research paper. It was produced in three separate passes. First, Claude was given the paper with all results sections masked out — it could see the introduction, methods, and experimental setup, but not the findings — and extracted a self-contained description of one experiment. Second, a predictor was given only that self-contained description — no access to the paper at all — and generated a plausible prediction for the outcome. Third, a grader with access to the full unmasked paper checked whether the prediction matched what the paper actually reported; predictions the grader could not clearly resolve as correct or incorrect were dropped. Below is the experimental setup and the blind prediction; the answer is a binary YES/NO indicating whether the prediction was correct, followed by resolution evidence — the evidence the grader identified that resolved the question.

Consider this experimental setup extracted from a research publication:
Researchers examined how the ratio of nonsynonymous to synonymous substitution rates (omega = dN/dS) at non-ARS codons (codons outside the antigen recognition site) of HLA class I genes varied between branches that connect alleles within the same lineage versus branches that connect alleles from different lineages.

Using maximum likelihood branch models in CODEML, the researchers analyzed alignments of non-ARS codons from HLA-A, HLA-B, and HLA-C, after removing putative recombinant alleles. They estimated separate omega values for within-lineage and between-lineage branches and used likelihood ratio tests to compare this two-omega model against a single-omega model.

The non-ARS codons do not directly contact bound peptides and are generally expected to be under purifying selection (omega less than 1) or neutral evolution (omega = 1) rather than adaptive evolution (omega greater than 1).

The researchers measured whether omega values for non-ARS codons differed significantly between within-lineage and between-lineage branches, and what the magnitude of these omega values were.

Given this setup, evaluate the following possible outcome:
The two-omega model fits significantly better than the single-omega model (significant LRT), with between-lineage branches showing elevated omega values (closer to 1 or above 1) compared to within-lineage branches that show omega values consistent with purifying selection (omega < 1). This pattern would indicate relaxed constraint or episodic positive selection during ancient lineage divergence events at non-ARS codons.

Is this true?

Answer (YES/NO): NO